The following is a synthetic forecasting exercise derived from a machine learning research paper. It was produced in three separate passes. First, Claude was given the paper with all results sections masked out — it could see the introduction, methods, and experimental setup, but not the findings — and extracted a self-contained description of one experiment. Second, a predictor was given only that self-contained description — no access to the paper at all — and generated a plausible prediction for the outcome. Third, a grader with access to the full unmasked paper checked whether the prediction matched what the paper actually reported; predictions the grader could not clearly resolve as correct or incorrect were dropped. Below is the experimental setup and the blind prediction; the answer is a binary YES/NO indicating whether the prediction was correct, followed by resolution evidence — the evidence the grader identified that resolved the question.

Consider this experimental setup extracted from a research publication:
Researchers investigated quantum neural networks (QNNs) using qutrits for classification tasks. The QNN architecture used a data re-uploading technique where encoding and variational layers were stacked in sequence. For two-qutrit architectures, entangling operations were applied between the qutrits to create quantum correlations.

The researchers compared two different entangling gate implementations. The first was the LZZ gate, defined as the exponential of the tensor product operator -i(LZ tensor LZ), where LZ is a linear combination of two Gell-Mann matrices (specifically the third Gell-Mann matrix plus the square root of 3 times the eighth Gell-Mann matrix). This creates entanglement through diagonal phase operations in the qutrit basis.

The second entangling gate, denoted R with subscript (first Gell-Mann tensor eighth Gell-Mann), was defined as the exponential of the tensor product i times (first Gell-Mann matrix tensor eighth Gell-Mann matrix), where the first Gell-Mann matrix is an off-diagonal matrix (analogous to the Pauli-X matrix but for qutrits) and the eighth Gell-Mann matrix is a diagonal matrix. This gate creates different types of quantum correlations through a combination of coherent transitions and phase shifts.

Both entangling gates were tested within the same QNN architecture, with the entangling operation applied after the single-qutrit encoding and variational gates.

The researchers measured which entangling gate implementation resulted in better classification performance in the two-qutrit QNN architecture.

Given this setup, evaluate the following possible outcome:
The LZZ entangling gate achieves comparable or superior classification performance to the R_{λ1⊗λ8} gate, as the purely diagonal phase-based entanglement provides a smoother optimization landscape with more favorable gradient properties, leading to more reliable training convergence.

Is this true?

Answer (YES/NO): NO